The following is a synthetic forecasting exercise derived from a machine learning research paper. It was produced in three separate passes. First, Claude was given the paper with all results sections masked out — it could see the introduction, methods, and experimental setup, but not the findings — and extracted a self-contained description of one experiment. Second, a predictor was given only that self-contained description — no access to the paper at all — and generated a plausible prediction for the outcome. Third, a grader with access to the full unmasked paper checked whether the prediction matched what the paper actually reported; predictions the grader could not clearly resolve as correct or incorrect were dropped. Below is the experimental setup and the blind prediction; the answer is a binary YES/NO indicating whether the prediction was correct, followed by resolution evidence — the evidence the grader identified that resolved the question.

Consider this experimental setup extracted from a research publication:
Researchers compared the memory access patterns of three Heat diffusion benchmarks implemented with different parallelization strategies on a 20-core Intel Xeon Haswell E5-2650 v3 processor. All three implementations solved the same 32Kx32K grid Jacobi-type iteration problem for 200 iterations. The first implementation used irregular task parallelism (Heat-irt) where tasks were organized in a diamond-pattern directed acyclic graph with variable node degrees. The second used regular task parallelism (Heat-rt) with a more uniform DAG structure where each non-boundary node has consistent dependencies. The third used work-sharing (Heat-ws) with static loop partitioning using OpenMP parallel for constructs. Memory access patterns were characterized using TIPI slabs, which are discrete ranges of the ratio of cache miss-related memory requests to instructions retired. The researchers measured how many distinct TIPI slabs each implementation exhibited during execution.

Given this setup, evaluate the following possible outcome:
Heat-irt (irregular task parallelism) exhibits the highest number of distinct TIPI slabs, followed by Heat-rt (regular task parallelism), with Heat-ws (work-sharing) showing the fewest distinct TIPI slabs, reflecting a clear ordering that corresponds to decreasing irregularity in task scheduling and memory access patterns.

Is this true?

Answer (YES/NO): NO